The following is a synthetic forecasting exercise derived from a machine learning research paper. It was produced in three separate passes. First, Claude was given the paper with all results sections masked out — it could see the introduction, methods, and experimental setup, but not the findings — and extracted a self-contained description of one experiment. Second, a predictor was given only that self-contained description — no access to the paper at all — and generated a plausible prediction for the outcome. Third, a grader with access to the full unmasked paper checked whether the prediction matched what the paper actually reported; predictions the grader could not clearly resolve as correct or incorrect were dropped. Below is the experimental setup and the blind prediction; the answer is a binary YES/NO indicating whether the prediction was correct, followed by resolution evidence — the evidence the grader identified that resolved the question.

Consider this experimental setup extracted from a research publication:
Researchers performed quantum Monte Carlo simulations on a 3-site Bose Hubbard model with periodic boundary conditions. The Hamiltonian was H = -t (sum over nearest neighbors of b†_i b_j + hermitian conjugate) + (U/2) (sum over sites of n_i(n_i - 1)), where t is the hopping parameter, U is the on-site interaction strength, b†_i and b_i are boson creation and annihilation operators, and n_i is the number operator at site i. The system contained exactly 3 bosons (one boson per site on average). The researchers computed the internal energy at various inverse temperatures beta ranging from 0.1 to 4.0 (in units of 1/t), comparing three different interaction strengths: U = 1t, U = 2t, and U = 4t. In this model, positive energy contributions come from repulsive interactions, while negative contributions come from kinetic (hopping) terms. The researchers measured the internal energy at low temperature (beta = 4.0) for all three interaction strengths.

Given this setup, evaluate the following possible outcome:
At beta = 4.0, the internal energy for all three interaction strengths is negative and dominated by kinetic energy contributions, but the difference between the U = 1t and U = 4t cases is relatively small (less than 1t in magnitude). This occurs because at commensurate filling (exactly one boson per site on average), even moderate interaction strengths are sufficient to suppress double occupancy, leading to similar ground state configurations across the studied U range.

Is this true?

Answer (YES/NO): NO